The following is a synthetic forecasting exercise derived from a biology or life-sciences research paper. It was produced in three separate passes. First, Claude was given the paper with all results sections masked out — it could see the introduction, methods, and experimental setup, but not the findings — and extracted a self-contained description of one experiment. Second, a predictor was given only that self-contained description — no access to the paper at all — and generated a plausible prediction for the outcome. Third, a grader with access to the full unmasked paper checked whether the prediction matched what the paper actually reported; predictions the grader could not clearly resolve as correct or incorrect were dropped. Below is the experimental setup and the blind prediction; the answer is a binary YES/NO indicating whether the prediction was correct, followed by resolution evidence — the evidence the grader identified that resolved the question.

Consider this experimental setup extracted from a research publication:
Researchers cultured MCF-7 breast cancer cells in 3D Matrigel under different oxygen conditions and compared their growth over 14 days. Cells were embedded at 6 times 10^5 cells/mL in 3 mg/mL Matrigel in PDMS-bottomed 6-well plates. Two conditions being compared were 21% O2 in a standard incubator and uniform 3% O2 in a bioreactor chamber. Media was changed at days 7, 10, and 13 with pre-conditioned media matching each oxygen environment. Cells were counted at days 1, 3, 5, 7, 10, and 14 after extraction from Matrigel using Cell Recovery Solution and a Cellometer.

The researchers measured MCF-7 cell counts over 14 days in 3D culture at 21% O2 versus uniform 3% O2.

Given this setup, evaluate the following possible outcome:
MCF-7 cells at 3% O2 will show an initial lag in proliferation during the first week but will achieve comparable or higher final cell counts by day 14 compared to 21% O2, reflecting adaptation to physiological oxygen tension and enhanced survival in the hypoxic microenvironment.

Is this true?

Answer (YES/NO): NO